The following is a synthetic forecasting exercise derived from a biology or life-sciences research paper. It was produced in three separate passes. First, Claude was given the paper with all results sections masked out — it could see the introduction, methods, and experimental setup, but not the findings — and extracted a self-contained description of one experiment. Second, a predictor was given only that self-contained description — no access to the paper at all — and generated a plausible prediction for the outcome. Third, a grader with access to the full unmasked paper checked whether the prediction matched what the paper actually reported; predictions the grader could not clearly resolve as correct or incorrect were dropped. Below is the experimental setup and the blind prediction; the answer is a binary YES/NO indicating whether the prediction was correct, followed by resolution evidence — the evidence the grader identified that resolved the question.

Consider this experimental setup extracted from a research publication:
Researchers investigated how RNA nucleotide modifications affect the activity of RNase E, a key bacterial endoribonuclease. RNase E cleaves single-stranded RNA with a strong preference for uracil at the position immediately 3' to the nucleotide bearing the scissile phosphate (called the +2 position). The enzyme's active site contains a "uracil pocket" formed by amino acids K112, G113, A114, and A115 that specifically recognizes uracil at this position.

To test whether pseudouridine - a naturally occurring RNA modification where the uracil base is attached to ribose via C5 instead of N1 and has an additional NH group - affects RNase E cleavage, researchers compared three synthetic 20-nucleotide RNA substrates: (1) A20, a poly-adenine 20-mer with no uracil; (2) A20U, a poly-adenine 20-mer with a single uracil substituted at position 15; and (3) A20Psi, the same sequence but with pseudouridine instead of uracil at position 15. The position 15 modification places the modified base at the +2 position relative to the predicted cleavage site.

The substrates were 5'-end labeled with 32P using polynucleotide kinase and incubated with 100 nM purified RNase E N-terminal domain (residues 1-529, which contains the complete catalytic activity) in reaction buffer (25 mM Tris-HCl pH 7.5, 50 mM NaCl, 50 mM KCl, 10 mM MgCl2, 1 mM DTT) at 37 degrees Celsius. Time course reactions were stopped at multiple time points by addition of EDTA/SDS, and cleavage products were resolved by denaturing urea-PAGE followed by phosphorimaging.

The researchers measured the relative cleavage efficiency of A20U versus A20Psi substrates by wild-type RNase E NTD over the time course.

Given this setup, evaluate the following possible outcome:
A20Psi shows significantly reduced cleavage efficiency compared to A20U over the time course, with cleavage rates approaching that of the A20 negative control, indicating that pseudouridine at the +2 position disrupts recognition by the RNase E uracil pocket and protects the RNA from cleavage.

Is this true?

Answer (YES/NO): YES